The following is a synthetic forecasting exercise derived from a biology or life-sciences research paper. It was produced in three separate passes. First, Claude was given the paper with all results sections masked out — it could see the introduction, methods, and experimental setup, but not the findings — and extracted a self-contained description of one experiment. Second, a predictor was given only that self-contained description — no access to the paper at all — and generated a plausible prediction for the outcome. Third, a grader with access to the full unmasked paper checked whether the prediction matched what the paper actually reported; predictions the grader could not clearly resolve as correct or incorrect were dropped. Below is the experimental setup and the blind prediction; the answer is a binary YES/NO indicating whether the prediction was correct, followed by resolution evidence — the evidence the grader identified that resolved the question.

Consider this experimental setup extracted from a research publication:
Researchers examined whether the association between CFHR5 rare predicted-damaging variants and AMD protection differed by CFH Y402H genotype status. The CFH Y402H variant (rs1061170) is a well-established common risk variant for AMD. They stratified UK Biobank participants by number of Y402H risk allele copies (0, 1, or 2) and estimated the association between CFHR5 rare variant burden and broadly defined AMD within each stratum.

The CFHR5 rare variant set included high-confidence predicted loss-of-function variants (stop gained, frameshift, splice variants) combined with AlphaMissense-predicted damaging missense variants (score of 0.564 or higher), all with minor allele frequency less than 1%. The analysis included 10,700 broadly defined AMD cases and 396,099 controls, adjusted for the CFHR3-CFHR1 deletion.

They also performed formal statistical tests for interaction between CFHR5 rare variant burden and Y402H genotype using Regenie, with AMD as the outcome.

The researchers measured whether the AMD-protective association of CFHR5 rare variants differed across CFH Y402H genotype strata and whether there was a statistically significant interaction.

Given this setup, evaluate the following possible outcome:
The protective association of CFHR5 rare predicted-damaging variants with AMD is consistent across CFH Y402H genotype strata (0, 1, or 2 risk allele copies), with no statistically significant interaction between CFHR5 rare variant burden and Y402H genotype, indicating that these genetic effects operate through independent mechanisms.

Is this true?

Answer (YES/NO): NO